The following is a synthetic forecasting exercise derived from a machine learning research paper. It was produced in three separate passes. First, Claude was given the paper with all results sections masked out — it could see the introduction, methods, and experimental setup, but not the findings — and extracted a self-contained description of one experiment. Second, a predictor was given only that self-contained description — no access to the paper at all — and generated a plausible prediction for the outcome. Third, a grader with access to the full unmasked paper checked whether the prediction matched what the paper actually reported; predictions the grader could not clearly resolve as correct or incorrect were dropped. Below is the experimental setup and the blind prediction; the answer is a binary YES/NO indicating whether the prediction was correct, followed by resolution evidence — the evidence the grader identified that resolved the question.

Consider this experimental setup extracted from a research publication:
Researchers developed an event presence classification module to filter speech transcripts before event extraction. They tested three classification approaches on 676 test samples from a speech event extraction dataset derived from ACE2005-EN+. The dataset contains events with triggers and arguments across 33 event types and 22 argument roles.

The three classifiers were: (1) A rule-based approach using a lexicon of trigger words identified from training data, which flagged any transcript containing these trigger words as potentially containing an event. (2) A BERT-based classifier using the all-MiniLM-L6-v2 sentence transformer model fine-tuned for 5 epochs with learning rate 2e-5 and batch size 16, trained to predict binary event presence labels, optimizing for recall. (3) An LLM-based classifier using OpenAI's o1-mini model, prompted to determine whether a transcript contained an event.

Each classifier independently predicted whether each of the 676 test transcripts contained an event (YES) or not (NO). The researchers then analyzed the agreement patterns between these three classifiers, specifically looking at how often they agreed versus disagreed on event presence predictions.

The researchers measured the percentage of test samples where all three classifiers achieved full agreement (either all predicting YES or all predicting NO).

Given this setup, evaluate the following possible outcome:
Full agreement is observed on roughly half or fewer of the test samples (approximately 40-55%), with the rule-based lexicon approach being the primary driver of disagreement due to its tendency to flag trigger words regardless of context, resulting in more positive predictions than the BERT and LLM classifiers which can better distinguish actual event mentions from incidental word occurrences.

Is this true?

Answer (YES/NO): NO